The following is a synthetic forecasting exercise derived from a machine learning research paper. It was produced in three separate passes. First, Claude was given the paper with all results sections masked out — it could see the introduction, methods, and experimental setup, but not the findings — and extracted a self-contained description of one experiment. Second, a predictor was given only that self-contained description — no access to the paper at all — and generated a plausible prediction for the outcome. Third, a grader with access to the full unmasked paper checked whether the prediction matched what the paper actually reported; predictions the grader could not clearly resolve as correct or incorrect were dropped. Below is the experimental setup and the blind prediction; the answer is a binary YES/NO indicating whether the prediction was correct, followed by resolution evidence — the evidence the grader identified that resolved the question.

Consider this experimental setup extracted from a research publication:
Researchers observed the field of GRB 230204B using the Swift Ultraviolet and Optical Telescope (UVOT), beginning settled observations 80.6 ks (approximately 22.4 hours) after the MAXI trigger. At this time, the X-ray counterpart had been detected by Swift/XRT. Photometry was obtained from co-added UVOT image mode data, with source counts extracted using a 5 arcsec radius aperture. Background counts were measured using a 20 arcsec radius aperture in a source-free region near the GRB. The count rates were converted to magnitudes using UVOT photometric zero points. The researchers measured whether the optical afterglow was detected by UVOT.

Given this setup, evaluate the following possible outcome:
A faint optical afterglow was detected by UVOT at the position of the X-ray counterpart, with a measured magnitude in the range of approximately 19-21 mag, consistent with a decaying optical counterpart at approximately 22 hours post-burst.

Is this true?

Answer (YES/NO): NO